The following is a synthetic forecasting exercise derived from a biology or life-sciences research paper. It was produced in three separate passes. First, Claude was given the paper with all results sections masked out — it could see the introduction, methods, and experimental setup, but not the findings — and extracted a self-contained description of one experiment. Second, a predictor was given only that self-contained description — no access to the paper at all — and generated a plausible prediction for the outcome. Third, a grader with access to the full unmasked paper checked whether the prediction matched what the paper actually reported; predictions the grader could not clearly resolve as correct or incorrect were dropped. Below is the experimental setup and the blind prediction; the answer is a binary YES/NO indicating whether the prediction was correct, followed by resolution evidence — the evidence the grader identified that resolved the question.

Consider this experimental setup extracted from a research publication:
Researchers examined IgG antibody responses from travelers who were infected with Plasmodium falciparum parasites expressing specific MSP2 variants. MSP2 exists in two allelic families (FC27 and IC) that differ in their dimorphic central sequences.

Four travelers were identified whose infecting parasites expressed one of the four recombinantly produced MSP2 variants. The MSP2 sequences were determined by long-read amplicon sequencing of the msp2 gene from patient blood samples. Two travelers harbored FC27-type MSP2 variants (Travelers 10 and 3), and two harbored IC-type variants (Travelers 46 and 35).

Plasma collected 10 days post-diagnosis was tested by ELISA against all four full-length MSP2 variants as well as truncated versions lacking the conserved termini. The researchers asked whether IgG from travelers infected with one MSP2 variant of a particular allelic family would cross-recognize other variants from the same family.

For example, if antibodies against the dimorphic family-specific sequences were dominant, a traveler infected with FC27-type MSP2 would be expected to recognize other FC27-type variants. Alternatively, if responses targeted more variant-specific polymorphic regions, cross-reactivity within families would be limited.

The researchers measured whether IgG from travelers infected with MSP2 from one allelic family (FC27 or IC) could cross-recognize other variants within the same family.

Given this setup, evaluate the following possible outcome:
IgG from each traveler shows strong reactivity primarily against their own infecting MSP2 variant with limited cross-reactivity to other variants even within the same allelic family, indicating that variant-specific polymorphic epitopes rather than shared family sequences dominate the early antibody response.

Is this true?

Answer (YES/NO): YES